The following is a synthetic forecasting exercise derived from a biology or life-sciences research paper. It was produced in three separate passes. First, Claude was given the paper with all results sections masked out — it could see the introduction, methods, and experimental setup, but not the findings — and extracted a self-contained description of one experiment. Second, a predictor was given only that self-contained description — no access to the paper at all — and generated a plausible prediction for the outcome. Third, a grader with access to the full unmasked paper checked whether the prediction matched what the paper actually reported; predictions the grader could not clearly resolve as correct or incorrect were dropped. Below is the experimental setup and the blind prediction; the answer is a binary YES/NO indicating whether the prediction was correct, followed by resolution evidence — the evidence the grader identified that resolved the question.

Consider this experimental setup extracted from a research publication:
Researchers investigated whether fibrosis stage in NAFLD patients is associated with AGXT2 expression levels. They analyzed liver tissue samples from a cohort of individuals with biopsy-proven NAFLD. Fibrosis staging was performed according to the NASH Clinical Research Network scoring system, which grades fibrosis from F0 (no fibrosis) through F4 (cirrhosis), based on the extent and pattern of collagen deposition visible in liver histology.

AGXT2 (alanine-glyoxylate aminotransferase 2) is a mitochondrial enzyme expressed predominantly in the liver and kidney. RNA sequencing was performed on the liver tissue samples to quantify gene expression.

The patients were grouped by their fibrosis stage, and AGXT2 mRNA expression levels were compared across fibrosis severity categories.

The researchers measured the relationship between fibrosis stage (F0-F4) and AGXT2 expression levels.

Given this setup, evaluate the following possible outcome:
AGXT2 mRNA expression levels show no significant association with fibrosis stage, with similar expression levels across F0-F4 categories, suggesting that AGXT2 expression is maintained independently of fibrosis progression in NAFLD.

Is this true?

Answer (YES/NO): NO